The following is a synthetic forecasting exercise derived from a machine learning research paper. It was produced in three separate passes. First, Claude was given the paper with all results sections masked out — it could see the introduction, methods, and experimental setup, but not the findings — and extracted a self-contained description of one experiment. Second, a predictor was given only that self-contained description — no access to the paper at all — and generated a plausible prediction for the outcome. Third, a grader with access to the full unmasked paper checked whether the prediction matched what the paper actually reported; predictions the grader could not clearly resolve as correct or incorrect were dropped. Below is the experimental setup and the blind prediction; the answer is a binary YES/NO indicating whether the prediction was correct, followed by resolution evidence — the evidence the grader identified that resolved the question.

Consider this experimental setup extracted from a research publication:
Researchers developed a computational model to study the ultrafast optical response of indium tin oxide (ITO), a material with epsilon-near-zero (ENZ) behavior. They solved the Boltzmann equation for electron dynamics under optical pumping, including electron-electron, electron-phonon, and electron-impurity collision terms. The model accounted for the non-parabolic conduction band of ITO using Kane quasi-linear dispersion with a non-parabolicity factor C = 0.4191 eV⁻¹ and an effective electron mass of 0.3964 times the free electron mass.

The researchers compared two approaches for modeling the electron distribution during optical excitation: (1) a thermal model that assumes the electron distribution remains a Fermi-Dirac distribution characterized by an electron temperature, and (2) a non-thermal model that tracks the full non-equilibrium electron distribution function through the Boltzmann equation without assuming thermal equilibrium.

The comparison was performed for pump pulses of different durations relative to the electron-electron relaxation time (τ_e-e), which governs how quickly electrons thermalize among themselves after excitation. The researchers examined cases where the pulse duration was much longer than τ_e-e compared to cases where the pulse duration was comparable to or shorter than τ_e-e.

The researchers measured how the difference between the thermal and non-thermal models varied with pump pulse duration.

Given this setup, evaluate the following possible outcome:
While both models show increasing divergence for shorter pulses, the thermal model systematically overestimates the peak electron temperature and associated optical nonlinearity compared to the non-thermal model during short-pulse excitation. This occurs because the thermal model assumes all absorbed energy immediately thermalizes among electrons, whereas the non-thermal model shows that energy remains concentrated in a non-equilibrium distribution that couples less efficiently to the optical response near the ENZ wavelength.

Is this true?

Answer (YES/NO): NO